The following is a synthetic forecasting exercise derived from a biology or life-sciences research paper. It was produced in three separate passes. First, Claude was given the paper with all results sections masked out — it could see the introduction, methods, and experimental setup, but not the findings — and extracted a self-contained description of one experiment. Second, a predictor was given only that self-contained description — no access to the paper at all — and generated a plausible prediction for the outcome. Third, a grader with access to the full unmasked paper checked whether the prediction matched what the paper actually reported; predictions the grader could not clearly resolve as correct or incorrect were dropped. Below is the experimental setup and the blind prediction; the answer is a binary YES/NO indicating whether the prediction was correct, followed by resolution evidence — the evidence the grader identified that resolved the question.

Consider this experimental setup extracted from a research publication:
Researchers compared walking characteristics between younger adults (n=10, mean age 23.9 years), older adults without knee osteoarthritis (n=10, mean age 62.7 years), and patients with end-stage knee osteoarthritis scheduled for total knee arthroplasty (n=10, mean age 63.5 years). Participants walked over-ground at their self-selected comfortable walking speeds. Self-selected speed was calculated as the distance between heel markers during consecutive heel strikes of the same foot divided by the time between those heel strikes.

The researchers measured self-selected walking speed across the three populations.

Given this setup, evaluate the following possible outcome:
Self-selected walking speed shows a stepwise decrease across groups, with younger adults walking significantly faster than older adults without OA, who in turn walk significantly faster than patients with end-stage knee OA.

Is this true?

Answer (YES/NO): NO